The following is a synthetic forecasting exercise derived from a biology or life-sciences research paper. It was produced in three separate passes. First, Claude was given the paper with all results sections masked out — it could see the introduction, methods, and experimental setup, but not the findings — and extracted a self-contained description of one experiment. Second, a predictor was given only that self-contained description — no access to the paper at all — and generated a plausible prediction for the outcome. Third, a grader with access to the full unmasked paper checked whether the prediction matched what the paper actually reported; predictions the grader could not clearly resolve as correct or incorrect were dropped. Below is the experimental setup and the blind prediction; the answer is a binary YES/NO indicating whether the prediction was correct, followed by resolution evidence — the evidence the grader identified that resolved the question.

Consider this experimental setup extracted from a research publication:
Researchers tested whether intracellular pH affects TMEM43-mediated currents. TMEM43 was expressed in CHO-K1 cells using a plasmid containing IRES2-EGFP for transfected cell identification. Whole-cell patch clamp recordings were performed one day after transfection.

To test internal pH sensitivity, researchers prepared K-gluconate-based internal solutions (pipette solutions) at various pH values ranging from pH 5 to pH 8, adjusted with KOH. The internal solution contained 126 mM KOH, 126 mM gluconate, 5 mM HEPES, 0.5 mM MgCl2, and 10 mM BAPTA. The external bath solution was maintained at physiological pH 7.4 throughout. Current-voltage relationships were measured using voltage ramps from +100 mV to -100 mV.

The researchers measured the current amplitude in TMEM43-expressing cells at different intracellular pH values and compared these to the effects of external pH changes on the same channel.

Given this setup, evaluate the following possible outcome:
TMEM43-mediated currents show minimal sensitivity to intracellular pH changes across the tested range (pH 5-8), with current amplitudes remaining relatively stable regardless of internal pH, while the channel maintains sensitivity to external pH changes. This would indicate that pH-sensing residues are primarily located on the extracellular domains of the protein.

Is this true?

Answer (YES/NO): YES